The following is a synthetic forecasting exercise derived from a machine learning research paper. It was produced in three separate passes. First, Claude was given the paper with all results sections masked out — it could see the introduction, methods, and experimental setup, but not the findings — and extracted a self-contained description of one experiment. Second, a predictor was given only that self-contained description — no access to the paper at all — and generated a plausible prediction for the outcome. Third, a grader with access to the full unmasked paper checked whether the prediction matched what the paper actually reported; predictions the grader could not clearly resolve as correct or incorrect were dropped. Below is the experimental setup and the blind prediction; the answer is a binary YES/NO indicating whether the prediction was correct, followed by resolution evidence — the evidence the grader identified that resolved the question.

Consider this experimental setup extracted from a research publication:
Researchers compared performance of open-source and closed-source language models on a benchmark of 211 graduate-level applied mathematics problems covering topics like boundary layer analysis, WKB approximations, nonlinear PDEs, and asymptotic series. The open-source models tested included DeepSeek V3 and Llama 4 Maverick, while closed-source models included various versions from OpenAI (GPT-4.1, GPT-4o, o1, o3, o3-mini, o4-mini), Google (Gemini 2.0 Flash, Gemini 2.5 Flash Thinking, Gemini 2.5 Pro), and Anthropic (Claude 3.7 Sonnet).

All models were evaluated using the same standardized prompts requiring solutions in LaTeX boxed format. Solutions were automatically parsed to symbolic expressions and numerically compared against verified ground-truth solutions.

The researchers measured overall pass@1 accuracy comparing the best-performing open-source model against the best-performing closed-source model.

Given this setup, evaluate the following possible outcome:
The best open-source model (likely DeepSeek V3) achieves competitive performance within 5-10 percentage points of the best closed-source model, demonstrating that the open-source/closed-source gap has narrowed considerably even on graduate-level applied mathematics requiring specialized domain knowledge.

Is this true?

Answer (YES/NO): NO